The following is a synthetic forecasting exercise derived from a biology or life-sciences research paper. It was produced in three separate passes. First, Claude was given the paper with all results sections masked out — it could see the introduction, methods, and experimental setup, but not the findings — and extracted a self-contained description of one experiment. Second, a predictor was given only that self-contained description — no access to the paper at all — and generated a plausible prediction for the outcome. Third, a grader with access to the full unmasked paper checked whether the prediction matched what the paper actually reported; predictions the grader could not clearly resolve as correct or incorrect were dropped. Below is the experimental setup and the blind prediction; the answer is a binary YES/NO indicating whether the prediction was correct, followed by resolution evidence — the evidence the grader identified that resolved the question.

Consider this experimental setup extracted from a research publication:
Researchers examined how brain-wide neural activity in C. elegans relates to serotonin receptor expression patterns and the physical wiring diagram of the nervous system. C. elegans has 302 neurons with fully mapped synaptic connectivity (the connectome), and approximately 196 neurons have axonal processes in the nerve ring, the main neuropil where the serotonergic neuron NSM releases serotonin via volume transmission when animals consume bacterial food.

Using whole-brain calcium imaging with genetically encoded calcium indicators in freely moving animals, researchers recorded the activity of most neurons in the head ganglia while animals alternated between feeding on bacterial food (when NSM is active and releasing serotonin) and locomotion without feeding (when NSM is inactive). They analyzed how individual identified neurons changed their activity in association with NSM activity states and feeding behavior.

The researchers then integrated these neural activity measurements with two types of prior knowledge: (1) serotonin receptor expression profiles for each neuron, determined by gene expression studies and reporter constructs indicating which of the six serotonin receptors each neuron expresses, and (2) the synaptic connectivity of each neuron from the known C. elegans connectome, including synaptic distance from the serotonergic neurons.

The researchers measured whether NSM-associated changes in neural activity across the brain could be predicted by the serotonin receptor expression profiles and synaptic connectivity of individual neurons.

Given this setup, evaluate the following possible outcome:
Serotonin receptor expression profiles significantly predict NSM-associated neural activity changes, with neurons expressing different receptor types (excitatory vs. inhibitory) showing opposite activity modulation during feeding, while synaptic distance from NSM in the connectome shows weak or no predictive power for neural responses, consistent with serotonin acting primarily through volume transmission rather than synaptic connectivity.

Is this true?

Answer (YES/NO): NO